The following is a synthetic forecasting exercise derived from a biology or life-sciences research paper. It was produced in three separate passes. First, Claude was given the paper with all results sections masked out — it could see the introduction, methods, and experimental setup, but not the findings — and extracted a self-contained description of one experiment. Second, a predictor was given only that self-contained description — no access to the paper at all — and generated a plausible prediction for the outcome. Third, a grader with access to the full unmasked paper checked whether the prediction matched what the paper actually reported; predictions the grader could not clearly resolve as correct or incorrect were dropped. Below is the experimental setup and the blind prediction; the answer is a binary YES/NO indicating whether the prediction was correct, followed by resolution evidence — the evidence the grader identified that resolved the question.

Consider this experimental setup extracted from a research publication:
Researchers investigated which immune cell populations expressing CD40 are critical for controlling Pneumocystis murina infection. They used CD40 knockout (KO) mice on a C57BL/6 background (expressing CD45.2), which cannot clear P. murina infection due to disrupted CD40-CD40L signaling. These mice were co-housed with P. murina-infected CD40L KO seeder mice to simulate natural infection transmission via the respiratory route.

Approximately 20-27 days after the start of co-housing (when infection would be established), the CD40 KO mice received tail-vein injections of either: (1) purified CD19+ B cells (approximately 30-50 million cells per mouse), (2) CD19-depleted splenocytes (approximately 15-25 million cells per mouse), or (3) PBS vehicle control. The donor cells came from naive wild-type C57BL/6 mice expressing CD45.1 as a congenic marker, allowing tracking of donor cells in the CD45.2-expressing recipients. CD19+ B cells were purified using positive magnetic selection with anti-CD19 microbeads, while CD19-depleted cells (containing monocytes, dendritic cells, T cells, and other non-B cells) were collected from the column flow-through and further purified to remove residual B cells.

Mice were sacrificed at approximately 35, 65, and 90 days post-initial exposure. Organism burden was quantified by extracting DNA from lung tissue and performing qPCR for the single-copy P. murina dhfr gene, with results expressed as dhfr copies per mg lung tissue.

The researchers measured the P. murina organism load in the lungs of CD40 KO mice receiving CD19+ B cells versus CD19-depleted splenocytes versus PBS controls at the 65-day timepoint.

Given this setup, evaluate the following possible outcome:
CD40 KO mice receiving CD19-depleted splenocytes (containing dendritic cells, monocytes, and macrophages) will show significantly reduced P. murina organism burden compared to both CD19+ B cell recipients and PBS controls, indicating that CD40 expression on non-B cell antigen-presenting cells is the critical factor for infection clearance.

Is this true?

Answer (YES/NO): NO